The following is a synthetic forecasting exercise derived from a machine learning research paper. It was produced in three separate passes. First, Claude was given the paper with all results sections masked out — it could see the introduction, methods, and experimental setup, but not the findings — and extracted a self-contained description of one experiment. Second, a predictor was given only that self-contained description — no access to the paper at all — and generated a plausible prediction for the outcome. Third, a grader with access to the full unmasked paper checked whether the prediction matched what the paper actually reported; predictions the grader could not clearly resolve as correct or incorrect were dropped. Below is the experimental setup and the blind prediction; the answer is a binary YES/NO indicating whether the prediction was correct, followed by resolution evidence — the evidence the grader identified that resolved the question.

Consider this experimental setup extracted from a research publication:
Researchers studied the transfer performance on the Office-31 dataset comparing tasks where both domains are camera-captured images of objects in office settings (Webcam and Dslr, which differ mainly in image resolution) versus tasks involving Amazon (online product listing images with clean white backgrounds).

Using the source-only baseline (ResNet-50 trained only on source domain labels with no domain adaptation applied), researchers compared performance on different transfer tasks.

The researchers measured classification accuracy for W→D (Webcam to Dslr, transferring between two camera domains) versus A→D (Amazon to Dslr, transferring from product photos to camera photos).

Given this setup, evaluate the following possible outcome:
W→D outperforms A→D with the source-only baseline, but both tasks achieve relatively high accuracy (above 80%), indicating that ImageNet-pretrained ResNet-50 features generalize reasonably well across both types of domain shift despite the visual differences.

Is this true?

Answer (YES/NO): NO